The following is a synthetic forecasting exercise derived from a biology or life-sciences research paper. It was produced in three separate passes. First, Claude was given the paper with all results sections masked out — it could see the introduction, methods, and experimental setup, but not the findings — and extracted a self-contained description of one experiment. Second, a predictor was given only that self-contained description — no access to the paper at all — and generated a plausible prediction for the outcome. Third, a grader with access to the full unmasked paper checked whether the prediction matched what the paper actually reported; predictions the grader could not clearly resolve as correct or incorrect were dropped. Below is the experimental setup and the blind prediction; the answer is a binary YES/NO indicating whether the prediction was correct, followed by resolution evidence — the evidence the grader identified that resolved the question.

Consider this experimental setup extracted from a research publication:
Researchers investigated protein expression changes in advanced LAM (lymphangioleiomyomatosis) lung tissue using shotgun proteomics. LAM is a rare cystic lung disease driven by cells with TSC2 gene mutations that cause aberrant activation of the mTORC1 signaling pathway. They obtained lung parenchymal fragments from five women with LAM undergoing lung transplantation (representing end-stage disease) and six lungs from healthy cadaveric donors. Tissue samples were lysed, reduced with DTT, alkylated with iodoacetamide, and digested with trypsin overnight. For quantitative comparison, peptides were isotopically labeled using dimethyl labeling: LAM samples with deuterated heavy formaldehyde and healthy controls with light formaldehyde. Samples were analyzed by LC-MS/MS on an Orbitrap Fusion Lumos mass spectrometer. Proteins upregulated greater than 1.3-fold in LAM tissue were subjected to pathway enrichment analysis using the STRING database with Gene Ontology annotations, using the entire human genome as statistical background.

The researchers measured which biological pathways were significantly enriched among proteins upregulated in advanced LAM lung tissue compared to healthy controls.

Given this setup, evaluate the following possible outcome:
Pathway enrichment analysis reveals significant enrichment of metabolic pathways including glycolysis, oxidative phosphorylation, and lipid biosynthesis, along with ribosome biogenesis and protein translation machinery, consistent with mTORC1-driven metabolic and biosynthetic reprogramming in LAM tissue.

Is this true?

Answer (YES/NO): NO